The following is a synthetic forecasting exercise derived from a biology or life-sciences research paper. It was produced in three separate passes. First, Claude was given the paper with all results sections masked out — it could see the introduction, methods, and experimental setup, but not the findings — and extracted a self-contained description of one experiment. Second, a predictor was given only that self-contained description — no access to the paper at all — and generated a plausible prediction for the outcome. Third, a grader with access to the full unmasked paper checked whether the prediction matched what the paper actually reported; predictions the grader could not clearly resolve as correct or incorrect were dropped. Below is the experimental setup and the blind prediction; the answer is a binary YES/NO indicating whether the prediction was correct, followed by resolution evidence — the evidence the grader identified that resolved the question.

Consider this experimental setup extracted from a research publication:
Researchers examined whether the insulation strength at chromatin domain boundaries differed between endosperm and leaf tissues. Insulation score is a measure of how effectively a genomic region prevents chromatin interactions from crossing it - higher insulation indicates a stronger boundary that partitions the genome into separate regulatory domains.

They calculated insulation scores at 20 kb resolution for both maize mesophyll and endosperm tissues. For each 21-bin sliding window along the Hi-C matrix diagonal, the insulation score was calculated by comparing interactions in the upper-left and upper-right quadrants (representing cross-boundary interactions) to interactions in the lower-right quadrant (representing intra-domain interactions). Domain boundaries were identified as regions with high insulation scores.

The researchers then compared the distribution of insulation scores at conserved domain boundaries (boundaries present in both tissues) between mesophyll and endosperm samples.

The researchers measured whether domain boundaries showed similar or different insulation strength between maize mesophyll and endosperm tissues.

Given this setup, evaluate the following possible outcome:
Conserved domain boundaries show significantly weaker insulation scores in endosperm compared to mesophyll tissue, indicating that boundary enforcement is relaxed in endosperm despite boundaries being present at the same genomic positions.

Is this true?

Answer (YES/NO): NO